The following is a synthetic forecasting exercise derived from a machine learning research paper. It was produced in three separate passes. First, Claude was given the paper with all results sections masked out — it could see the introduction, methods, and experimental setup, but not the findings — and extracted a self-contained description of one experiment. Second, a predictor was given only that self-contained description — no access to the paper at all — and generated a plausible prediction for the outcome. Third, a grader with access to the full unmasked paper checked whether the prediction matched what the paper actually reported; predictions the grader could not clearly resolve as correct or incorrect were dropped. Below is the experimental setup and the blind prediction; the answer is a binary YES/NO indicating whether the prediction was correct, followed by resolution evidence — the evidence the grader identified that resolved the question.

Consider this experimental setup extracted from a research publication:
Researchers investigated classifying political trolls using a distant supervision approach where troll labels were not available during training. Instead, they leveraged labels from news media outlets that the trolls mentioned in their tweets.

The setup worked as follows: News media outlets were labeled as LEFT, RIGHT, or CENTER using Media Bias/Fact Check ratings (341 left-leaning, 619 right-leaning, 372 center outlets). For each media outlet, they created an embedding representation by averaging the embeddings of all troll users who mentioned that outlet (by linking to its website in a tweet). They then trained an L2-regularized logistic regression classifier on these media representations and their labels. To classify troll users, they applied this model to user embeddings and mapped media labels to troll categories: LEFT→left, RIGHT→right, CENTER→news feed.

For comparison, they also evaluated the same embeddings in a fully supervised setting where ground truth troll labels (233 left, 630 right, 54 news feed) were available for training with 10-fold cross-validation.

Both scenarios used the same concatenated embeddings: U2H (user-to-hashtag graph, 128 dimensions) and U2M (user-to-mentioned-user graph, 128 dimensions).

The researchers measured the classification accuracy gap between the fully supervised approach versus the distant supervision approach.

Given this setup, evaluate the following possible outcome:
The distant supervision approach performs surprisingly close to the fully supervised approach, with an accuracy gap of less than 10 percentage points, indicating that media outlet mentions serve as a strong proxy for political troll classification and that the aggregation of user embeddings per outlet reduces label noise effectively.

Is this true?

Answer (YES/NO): NO